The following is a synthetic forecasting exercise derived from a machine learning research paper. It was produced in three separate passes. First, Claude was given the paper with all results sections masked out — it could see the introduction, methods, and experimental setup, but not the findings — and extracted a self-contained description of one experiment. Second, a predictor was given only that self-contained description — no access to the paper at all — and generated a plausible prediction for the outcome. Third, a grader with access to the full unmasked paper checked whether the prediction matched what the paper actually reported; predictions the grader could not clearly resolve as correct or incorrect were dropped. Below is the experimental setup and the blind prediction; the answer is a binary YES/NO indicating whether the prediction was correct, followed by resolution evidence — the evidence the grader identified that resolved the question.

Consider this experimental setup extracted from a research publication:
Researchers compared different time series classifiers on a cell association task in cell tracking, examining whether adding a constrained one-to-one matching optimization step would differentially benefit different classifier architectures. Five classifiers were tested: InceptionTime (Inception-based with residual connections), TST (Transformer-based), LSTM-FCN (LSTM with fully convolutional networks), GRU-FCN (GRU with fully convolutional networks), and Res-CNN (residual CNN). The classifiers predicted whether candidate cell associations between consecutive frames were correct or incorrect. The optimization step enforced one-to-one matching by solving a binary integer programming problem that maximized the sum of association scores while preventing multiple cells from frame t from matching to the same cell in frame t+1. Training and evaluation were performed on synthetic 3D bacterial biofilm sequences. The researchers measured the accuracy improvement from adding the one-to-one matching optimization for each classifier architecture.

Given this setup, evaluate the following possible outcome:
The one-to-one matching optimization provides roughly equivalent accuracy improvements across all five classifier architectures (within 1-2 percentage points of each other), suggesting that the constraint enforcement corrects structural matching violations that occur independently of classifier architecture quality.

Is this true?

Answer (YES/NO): NO